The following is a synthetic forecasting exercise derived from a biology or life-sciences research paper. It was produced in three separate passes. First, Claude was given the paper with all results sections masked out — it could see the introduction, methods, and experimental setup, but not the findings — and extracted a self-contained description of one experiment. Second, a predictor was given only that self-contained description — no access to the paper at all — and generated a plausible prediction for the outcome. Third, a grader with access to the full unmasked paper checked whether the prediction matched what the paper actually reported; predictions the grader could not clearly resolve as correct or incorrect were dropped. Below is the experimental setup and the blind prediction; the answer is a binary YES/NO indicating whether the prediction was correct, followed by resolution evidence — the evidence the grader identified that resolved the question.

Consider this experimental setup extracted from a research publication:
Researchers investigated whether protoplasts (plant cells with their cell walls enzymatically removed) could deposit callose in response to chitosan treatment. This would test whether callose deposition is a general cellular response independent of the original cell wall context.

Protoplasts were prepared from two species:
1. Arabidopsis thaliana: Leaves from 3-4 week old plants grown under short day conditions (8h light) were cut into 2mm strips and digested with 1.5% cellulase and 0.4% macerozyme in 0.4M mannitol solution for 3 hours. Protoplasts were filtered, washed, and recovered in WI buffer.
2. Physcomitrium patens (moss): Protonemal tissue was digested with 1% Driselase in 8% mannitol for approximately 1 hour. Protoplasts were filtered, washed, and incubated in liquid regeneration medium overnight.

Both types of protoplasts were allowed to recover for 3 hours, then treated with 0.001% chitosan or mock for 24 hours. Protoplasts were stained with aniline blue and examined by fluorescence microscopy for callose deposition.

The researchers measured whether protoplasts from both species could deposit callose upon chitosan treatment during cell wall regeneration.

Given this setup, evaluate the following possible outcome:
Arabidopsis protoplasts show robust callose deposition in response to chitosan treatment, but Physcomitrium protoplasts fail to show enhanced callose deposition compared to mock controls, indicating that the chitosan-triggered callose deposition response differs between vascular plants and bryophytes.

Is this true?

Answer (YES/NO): NO